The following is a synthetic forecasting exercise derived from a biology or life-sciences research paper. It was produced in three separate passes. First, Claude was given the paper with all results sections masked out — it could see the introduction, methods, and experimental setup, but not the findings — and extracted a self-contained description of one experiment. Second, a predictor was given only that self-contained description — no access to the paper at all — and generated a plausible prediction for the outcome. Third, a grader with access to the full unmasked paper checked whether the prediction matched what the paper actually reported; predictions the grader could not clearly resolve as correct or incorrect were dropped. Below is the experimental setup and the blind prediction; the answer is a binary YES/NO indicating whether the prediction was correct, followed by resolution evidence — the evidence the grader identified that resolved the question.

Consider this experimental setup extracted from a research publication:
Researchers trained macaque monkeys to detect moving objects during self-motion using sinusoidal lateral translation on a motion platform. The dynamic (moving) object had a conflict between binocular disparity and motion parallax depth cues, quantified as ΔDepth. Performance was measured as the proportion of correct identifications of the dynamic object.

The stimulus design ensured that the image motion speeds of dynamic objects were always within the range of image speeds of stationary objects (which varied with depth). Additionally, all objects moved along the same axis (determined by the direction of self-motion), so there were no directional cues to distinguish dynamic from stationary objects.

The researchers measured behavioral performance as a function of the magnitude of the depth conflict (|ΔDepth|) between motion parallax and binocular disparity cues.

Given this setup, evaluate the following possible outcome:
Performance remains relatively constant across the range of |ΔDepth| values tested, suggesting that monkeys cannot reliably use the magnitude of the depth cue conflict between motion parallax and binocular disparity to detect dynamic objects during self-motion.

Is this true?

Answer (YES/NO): NO